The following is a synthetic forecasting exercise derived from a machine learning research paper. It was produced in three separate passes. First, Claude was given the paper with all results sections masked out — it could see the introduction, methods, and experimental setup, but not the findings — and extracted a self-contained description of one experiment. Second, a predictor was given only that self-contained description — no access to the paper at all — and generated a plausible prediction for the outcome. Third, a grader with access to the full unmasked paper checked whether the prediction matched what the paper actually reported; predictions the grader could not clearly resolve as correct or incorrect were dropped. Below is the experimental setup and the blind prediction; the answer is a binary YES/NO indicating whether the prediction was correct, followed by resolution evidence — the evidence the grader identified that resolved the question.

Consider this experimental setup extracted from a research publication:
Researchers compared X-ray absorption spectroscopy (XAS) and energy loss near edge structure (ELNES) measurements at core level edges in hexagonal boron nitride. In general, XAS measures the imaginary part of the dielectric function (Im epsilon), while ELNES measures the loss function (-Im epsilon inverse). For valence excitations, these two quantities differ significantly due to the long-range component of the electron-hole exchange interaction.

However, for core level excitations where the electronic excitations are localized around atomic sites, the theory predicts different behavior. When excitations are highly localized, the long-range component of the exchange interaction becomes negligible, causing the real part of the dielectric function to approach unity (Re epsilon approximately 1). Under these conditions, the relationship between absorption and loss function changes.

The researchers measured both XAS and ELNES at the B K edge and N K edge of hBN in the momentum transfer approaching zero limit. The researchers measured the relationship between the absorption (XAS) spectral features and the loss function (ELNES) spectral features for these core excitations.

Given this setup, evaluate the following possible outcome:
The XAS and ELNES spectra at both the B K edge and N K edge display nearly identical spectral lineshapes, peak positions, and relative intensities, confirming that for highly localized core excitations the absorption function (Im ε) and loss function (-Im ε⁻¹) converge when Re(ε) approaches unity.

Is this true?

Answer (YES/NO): YES